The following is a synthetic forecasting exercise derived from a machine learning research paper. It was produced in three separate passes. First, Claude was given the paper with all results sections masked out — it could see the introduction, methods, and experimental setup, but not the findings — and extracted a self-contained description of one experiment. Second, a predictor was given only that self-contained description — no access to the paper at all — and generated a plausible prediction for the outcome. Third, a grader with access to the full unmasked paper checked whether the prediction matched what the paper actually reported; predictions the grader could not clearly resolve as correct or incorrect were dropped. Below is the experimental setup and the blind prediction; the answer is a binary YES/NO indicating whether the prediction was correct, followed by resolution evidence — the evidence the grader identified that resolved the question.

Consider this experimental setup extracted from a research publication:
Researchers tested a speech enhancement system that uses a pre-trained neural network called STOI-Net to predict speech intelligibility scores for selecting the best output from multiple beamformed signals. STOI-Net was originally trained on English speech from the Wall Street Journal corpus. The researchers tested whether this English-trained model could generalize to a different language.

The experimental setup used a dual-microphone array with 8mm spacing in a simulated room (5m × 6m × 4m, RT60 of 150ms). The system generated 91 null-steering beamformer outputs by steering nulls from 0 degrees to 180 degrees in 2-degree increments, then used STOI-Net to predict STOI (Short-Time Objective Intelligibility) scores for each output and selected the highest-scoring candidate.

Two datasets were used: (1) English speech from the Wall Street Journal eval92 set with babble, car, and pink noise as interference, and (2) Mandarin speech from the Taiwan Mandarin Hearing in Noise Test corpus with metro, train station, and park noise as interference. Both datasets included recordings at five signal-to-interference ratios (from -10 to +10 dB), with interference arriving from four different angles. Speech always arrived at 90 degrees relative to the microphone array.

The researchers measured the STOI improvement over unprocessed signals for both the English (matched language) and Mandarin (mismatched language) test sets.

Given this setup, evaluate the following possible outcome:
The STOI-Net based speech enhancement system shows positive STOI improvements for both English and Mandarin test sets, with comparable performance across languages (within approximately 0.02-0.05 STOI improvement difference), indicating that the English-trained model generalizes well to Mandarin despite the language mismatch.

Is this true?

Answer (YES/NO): YES